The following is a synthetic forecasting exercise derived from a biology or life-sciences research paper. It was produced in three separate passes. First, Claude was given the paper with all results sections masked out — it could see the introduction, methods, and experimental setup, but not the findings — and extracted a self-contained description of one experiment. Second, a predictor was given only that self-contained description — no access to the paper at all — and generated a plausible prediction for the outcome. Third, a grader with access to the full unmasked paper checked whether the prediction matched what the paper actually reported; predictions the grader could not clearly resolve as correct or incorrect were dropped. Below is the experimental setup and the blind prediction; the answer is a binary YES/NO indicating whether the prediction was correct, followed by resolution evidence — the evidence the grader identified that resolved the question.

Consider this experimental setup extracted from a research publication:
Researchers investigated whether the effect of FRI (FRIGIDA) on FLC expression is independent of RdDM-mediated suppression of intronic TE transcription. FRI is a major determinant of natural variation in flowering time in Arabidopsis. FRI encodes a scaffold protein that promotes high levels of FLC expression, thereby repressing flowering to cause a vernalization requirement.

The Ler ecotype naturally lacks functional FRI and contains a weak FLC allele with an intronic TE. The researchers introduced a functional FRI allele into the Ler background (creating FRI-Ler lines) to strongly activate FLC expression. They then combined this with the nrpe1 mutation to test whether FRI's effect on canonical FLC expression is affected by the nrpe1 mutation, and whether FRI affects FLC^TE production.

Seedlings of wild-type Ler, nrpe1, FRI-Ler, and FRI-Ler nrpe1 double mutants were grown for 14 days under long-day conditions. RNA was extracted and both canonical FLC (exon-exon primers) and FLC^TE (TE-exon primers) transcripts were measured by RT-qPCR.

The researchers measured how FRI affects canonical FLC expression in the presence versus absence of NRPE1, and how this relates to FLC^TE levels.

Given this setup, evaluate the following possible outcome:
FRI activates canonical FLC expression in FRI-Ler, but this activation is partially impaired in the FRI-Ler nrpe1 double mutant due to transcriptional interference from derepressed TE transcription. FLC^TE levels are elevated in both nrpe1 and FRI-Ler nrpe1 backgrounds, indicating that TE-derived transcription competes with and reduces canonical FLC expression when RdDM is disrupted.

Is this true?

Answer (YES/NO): YES